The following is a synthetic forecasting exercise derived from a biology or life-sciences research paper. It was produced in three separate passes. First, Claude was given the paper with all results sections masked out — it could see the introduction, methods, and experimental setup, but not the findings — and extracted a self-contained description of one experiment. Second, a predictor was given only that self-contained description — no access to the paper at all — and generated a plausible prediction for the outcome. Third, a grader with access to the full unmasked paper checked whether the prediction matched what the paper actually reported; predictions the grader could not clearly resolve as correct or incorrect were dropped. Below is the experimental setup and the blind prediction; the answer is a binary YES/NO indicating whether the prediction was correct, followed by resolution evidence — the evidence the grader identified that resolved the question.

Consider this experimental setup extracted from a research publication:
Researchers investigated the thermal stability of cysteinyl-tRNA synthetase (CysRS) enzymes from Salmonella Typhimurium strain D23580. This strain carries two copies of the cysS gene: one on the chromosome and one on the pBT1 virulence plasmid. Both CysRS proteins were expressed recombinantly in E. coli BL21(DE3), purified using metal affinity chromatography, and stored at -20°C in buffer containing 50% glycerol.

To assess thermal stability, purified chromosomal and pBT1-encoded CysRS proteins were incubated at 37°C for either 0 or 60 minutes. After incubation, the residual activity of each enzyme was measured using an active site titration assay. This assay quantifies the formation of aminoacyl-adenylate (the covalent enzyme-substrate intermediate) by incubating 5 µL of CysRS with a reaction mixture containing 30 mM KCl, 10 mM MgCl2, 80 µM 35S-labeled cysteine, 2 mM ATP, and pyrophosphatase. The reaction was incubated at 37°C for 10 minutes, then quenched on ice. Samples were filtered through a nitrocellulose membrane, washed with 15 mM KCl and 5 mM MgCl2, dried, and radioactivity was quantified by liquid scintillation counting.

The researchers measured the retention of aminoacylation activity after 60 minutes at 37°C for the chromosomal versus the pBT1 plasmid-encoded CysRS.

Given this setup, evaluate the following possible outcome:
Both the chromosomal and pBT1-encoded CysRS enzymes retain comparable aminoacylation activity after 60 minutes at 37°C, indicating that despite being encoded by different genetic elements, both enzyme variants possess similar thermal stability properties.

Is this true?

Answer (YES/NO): NO